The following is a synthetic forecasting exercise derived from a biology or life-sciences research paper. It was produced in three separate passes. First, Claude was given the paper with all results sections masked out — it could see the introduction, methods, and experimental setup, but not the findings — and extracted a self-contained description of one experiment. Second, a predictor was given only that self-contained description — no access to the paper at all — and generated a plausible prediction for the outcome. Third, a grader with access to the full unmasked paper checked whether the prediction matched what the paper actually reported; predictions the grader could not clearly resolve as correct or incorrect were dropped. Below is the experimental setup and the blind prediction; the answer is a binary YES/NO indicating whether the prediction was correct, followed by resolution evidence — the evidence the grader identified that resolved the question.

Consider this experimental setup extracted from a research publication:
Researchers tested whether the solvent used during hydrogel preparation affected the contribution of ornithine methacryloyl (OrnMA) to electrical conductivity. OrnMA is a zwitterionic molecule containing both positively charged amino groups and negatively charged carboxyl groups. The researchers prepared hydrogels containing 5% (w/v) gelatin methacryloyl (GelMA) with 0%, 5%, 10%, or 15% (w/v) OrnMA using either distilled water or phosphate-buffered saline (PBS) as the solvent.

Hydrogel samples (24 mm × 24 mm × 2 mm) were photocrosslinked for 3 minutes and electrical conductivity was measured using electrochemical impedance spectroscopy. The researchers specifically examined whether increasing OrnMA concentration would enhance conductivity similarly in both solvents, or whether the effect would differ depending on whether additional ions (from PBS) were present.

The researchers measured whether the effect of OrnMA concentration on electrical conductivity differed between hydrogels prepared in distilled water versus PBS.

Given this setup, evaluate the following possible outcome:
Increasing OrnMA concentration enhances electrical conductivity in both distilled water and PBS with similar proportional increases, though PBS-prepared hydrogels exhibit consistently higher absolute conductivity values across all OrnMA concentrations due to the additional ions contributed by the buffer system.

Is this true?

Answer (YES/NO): NO